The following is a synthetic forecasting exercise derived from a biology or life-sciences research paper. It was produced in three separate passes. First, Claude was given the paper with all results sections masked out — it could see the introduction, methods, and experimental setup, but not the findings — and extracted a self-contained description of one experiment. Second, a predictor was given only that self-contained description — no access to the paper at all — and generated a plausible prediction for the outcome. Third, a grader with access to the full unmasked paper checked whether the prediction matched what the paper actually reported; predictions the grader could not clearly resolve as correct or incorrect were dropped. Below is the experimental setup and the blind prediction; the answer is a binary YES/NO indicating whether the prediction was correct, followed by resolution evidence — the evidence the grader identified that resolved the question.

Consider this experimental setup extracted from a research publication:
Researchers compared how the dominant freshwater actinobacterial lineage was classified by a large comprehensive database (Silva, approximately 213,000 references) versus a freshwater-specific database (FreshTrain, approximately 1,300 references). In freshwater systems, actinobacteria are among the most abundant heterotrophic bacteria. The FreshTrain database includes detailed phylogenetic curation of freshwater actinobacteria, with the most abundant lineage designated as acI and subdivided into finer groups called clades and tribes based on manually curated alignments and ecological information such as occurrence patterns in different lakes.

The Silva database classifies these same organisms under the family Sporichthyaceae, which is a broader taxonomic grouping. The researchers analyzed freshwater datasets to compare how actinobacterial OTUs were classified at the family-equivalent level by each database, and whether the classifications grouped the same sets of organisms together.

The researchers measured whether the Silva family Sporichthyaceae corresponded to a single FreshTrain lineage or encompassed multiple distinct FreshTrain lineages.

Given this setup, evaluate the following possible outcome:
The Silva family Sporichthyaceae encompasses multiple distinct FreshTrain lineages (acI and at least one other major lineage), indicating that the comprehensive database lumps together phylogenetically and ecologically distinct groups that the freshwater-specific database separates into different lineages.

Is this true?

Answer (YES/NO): YES